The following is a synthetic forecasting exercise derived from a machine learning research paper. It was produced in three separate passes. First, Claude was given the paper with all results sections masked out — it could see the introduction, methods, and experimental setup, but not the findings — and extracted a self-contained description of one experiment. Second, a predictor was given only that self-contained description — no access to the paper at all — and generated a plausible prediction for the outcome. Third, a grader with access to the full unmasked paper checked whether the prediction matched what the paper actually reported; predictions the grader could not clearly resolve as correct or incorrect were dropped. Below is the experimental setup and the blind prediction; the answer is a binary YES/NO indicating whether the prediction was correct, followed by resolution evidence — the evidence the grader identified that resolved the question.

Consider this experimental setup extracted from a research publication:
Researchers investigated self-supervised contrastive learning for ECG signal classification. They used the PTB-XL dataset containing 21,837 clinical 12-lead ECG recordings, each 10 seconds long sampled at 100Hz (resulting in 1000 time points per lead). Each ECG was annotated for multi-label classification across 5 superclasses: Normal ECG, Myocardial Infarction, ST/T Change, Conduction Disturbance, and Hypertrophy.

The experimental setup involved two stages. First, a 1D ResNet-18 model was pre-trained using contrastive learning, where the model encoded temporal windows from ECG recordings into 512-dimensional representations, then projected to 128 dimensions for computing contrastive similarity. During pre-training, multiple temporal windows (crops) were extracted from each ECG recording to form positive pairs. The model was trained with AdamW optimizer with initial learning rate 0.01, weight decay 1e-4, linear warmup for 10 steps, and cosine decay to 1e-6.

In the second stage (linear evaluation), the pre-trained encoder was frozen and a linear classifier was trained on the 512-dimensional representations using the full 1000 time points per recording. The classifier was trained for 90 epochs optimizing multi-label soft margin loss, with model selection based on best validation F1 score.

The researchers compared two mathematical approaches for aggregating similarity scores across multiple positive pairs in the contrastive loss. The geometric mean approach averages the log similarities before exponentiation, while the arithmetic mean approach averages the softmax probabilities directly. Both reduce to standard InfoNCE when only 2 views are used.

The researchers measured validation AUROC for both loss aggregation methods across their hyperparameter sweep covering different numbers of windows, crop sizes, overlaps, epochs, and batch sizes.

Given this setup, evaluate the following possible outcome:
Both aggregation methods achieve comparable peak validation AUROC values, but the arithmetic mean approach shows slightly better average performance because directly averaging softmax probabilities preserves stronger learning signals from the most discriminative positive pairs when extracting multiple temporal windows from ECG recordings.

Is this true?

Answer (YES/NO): YES